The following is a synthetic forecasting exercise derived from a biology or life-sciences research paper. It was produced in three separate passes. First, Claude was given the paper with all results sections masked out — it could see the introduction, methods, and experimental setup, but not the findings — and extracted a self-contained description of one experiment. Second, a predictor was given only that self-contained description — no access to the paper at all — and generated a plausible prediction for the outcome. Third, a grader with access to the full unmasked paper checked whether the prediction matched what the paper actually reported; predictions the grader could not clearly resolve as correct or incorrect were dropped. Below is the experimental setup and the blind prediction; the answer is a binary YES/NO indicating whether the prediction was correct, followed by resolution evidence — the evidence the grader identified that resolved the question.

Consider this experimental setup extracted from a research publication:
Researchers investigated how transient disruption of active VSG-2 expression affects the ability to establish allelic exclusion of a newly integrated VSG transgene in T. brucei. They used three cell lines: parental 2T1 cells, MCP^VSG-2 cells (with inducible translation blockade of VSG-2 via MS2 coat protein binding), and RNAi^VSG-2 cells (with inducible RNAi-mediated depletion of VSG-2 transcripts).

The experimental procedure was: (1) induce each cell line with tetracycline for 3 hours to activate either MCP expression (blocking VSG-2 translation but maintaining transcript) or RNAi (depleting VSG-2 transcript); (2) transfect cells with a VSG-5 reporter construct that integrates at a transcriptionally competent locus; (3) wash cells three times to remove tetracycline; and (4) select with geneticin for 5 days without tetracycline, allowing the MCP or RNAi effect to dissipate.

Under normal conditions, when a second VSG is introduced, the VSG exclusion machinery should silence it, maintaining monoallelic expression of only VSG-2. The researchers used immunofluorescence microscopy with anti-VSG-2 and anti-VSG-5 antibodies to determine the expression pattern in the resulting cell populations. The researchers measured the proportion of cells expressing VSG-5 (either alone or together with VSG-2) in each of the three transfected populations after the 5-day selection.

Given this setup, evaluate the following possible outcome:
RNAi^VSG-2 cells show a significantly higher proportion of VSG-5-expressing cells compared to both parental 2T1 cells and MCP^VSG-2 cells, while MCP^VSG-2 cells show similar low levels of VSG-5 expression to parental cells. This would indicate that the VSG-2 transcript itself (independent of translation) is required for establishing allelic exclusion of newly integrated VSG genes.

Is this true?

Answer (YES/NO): YES